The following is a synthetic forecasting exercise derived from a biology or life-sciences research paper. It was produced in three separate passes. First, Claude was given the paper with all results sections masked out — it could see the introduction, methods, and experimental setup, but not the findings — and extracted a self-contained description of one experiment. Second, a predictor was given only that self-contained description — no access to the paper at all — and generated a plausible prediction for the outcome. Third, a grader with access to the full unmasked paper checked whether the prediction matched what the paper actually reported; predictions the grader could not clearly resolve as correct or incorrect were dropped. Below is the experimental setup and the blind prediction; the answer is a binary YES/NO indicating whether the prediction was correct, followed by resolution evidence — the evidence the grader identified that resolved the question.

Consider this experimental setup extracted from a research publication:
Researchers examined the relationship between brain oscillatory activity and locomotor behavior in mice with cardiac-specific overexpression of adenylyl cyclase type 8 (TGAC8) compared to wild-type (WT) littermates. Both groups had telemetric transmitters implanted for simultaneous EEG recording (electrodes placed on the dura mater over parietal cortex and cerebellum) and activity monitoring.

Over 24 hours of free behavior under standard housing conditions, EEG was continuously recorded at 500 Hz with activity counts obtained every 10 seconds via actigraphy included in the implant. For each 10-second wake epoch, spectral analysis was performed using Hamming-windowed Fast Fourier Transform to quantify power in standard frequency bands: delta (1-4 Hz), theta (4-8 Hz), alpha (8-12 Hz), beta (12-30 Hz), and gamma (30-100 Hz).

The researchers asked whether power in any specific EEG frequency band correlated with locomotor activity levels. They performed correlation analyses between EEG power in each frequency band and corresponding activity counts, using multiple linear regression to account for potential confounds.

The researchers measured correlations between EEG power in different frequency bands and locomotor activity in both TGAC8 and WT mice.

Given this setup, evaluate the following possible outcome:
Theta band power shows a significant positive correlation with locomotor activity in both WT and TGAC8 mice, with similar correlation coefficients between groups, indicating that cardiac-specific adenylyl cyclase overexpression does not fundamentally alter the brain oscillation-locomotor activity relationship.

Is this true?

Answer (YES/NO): NO